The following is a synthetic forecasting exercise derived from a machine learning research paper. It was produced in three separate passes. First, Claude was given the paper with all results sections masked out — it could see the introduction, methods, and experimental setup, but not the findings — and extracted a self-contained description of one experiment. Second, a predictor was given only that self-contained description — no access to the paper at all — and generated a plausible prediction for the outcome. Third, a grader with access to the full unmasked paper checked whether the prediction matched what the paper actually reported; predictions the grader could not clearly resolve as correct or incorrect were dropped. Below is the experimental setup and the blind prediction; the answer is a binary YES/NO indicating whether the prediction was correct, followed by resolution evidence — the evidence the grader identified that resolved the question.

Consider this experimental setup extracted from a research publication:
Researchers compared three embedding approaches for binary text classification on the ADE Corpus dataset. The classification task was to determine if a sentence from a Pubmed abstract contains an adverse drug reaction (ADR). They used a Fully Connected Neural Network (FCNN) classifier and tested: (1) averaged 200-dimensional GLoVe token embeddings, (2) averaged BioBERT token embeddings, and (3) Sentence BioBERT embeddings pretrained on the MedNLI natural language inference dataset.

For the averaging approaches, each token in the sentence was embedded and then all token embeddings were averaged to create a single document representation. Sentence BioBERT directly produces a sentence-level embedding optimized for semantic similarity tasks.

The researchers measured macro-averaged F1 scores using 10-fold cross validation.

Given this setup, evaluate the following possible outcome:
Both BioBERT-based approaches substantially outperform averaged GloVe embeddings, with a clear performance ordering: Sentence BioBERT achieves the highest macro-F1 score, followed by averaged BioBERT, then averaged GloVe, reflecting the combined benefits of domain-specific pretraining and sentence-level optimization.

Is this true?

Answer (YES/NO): NO